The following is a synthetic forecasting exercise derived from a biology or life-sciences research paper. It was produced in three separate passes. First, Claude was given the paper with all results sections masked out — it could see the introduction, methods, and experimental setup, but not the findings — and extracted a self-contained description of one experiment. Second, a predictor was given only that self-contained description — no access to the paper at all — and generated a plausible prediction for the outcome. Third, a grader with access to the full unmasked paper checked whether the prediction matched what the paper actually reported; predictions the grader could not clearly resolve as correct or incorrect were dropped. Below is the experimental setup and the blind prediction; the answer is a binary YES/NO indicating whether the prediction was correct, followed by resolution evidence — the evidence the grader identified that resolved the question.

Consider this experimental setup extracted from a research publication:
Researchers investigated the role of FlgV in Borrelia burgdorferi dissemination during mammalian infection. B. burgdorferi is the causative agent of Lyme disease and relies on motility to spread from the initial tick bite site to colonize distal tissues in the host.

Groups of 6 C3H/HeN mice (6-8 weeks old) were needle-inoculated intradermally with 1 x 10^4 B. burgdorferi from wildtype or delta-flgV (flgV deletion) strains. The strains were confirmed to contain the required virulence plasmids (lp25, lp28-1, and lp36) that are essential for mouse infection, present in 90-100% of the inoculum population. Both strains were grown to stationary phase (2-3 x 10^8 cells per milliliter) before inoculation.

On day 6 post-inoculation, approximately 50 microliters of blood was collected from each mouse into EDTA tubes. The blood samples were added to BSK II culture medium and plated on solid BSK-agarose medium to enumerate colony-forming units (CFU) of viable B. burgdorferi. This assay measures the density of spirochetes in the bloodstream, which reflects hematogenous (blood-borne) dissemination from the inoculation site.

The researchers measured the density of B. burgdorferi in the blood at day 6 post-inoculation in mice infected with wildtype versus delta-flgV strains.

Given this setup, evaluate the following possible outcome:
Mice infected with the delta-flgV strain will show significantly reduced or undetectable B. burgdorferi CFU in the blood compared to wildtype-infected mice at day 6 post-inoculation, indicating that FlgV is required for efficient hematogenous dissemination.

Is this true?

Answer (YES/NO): YES